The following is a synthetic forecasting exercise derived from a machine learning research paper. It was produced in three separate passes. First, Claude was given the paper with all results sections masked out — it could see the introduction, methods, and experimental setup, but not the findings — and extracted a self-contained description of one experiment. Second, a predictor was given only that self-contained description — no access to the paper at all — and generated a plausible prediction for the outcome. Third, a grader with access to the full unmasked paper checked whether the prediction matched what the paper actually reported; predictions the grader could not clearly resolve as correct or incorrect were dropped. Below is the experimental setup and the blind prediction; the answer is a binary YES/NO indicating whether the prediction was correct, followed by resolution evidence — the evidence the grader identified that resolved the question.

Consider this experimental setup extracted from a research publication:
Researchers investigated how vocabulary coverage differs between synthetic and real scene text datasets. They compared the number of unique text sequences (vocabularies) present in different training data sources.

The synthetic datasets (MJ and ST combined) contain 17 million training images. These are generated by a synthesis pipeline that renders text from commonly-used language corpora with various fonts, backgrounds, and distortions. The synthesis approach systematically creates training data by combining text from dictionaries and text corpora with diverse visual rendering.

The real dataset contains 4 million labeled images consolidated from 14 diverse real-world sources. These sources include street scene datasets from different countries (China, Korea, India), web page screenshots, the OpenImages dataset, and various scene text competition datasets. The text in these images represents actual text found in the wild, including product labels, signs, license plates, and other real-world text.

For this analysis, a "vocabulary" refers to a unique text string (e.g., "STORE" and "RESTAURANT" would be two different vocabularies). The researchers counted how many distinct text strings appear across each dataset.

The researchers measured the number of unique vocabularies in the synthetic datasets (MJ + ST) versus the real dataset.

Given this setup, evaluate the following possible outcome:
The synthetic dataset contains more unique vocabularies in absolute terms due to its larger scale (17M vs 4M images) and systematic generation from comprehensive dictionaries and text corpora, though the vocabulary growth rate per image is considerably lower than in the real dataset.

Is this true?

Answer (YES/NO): NO